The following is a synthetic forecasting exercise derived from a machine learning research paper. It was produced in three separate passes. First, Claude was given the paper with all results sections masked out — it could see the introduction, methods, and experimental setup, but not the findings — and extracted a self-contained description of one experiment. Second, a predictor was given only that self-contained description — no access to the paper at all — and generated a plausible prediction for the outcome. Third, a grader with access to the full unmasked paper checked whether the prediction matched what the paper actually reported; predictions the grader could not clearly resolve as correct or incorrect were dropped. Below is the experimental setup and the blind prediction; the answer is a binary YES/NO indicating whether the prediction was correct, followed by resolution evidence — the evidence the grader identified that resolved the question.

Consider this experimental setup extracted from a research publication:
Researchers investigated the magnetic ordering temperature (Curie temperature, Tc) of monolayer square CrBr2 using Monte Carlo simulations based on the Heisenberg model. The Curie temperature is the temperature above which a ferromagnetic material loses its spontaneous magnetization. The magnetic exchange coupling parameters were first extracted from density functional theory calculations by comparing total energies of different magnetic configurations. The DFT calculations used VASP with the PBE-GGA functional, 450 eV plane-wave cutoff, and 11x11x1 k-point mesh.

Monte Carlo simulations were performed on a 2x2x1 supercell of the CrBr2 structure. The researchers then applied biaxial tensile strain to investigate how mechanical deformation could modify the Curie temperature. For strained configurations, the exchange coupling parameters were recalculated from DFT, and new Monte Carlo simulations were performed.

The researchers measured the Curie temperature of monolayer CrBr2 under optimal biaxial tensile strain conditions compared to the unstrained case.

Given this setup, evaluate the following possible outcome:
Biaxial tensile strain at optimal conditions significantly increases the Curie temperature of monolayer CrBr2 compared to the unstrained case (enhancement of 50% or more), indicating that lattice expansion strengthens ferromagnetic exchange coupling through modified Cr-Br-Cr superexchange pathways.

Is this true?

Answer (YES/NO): NO